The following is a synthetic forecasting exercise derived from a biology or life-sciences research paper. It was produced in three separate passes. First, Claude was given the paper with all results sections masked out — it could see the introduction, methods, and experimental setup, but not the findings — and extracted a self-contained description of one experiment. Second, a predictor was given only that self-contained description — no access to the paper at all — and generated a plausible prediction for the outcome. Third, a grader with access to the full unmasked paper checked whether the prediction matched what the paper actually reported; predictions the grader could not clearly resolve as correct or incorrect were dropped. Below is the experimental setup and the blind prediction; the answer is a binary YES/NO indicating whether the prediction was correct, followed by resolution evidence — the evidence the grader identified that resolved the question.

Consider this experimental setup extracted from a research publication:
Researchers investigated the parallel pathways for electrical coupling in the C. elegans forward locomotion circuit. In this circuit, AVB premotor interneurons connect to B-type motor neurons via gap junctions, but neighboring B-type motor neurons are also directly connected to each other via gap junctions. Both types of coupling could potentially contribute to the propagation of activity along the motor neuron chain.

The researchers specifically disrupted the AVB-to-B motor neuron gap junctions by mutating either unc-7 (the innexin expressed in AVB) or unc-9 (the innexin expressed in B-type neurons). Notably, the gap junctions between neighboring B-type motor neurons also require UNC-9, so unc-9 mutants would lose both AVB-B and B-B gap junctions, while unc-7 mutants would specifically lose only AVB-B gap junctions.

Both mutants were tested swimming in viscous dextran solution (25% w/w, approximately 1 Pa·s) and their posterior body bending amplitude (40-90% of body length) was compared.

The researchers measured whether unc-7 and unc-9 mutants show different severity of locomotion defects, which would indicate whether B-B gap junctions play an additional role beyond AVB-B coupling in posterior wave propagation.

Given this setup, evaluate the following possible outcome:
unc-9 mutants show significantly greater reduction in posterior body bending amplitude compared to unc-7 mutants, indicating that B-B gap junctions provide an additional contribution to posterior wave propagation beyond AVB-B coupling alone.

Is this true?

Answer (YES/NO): NO